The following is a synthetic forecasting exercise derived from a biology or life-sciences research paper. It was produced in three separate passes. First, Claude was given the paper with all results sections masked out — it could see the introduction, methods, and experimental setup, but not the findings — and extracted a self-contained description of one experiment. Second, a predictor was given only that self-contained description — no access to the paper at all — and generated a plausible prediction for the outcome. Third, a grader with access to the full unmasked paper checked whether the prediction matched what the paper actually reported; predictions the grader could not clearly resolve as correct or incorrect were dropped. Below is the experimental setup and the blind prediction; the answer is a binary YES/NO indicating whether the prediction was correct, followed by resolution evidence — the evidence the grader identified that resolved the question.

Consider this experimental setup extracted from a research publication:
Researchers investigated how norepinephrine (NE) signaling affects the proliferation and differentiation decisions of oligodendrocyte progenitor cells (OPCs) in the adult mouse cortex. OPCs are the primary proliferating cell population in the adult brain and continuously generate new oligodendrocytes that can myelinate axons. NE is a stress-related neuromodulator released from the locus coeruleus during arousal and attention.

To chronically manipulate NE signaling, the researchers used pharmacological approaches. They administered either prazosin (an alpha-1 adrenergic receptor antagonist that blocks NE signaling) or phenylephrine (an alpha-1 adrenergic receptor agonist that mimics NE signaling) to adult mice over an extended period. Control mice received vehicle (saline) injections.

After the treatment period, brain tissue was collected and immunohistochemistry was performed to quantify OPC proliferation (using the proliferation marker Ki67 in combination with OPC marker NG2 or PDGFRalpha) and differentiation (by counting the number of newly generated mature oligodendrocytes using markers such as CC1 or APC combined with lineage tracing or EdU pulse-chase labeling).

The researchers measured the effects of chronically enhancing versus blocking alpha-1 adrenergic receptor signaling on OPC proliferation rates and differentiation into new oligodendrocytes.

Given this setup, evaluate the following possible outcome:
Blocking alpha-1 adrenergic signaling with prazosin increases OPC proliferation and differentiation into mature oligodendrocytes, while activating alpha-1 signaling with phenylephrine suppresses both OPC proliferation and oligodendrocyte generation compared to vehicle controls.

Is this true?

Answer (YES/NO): NO